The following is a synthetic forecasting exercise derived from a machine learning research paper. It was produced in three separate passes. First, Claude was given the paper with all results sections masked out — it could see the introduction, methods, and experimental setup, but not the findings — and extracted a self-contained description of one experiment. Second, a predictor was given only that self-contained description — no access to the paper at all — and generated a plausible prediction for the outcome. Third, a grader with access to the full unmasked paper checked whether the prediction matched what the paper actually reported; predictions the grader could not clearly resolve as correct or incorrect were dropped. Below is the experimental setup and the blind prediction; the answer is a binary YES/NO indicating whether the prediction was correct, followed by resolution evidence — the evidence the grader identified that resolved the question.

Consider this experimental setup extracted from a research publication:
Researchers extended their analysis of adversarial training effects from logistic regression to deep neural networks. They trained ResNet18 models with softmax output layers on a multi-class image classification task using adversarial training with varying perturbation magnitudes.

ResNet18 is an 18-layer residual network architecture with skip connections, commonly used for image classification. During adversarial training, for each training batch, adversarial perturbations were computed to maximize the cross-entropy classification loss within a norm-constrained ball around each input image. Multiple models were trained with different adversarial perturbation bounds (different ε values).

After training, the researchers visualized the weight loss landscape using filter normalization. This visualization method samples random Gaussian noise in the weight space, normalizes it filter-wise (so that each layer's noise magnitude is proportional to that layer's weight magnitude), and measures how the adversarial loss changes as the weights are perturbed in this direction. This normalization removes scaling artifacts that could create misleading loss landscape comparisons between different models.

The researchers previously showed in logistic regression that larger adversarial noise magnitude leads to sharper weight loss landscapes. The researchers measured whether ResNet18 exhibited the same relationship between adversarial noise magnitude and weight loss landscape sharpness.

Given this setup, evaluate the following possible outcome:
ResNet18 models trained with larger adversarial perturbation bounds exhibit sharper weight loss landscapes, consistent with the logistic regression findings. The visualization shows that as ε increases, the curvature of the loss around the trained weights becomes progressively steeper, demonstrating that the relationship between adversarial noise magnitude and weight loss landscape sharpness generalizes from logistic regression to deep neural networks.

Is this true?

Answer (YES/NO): YES